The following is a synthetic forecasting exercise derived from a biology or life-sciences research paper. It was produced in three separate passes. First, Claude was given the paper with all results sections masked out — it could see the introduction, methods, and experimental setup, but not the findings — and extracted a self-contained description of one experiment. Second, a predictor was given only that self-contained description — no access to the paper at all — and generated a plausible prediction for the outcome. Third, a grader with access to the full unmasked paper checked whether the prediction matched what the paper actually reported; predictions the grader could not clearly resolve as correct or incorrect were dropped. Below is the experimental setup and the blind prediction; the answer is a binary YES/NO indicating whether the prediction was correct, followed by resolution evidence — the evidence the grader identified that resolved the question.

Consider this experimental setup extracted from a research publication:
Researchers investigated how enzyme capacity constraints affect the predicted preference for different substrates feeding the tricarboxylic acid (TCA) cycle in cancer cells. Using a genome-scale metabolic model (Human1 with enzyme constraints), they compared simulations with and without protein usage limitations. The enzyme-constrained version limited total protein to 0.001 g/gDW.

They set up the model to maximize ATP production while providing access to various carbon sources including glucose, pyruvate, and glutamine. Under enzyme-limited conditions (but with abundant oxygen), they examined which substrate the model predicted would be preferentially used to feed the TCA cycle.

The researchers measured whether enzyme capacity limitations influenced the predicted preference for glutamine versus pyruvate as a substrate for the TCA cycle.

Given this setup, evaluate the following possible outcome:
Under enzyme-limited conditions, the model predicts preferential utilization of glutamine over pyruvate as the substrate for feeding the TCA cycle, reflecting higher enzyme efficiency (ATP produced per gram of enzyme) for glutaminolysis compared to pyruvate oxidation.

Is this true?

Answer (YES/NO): YES